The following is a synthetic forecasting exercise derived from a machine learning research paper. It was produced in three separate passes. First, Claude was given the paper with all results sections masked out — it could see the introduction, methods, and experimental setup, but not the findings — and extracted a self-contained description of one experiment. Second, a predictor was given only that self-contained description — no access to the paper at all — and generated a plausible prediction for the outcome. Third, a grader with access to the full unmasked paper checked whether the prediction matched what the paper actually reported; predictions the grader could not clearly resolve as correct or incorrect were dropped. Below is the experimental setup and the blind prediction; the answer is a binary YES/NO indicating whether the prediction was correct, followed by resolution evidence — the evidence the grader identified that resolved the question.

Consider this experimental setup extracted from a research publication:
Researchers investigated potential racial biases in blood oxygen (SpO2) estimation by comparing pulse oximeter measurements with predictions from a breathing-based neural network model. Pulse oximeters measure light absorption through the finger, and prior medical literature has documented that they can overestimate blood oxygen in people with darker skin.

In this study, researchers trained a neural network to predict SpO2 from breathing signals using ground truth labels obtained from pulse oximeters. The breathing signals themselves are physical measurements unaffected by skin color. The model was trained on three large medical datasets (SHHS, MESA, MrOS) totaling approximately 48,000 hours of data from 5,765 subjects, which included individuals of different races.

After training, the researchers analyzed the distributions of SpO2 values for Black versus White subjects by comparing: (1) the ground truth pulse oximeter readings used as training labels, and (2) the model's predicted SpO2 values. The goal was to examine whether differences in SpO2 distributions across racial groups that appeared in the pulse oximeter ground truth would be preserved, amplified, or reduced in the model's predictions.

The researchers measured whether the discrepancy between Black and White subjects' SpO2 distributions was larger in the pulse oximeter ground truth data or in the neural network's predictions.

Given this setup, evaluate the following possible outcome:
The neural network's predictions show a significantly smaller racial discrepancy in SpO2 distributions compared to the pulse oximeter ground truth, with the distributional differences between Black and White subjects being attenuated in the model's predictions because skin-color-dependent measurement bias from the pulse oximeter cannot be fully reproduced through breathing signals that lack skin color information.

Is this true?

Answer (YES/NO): YES